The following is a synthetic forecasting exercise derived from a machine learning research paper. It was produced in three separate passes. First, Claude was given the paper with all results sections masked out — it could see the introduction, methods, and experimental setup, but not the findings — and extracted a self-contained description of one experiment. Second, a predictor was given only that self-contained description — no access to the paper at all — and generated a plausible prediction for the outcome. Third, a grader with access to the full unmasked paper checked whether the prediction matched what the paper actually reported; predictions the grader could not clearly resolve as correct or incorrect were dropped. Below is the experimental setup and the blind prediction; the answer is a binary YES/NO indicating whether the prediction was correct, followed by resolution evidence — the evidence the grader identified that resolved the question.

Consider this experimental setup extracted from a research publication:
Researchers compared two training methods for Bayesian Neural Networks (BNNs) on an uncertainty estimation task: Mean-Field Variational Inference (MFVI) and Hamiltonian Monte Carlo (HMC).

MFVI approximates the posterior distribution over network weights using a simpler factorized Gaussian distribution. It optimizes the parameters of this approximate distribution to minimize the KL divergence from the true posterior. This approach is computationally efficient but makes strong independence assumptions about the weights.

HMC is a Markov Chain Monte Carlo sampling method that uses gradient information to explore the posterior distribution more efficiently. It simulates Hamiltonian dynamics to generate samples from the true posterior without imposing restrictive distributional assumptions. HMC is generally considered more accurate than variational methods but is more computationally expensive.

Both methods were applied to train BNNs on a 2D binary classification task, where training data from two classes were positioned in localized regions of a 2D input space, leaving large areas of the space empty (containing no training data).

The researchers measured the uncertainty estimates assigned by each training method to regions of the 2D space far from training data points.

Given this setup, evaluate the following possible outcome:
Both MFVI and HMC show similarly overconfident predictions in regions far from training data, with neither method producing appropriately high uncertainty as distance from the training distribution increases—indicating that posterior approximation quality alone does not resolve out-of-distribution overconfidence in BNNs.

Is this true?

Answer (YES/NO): YES